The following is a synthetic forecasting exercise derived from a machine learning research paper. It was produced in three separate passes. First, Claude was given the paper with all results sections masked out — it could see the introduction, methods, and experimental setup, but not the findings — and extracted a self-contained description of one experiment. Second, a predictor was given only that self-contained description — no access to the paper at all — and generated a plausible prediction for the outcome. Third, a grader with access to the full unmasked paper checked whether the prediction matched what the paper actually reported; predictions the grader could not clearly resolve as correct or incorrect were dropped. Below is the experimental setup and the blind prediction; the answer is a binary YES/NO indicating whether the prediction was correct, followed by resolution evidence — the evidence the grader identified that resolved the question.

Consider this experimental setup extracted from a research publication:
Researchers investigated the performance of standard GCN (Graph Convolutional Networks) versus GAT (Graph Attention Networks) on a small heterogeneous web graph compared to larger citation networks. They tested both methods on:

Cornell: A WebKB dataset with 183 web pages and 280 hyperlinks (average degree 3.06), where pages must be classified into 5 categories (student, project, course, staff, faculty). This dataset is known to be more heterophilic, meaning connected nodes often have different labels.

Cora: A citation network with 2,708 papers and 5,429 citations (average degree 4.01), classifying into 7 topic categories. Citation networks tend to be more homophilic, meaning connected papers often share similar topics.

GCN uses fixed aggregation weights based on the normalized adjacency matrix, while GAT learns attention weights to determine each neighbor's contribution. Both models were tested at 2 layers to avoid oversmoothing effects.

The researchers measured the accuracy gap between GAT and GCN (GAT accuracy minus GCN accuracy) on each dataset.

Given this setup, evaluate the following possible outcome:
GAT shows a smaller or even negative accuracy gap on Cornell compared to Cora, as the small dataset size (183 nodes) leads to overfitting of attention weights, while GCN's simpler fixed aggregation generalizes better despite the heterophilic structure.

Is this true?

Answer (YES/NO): NO